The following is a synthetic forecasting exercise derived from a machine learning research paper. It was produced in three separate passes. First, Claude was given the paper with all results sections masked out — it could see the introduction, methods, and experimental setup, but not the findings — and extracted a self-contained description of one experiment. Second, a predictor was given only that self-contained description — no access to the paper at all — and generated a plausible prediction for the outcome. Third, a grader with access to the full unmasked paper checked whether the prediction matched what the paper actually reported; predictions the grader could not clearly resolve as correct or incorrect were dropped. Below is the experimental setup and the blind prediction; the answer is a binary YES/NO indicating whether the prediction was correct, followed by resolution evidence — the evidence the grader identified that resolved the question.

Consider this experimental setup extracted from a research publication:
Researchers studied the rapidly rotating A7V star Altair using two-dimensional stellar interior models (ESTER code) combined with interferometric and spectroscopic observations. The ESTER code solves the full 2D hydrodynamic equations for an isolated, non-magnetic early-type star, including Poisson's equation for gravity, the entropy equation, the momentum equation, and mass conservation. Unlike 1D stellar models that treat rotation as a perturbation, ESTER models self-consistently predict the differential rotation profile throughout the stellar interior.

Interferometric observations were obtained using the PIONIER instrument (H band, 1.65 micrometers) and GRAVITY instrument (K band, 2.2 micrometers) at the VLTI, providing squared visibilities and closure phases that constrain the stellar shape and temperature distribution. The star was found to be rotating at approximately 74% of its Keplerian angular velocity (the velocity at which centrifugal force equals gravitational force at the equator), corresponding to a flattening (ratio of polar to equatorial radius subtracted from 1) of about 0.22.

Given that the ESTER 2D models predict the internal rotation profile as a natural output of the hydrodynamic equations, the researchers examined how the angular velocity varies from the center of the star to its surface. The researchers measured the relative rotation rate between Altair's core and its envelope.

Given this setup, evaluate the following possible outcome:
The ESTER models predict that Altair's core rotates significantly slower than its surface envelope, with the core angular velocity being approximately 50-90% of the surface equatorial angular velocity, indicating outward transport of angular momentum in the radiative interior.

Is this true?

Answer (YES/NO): NO